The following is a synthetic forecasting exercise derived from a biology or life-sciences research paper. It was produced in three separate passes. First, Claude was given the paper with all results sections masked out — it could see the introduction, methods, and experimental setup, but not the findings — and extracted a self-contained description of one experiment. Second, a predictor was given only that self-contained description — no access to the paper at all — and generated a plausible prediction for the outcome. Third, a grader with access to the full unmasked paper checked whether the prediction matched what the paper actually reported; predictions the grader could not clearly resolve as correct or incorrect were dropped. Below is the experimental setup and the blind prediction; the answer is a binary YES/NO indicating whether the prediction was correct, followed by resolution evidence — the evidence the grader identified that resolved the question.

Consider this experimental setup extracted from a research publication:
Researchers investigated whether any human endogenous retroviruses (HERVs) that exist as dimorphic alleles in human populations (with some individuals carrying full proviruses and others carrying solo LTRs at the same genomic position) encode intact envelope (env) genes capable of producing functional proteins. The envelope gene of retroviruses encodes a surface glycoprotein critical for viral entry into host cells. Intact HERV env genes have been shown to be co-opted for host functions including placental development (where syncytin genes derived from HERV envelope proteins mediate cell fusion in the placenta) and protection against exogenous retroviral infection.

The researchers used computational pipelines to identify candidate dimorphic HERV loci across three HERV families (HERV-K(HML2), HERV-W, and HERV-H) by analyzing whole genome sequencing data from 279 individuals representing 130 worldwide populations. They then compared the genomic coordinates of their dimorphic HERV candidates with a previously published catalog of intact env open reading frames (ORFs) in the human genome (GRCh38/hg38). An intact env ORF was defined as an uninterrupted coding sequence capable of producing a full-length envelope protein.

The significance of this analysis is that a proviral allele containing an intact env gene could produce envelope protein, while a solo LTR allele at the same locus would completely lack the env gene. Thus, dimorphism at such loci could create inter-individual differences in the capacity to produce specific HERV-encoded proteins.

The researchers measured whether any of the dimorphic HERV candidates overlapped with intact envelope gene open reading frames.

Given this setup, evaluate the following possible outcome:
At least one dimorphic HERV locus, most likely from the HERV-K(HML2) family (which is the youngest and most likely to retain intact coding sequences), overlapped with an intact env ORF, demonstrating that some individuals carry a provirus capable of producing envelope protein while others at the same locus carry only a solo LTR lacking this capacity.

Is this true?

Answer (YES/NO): YES